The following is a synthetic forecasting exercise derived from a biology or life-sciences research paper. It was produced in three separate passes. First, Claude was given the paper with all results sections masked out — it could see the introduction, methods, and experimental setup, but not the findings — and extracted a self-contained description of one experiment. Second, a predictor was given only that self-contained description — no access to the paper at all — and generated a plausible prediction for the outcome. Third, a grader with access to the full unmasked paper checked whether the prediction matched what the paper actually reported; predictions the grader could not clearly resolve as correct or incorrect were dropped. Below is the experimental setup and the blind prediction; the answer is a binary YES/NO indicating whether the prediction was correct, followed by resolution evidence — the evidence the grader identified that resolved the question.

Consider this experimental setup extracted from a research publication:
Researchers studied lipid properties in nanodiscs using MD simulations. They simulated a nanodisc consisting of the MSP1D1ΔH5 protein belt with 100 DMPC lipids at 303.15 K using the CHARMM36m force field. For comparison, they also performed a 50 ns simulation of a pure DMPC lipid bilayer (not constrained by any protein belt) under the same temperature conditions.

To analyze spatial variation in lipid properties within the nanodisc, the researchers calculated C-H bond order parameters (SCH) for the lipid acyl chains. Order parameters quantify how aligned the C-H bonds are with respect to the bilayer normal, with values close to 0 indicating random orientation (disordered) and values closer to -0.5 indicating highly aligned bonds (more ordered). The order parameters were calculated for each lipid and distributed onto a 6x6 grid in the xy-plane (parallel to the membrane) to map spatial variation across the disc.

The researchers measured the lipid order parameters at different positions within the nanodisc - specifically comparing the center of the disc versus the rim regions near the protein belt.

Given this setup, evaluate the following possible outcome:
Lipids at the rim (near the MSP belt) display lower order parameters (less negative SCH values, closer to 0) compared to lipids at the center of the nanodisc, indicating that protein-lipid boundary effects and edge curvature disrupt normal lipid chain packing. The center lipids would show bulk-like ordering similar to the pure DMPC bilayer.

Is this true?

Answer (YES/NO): YES